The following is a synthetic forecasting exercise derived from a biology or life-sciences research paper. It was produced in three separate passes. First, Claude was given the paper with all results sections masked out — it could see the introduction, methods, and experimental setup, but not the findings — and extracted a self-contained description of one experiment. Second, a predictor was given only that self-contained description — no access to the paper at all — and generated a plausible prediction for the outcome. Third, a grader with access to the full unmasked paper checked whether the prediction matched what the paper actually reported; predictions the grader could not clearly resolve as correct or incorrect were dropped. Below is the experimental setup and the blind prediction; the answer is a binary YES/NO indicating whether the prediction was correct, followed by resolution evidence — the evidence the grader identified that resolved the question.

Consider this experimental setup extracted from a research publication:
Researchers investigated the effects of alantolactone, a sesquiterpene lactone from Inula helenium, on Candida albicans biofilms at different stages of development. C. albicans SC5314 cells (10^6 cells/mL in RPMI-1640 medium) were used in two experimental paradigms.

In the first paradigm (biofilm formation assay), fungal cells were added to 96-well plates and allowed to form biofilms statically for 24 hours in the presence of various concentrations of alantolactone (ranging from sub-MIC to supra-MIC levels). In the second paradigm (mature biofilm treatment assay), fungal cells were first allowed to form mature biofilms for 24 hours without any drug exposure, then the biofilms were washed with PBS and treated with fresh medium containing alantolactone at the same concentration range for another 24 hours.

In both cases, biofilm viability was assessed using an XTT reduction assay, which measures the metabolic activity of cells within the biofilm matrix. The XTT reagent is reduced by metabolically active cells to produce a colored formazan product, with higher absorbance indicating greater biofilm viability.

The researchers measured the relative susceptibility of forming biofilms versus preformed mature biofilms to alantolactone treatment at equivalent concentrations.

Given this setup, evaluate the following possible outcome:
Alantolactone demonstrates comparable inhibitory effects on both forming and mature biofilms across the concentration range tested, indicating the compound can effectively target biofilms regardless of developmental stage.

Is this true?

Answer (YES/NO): NO